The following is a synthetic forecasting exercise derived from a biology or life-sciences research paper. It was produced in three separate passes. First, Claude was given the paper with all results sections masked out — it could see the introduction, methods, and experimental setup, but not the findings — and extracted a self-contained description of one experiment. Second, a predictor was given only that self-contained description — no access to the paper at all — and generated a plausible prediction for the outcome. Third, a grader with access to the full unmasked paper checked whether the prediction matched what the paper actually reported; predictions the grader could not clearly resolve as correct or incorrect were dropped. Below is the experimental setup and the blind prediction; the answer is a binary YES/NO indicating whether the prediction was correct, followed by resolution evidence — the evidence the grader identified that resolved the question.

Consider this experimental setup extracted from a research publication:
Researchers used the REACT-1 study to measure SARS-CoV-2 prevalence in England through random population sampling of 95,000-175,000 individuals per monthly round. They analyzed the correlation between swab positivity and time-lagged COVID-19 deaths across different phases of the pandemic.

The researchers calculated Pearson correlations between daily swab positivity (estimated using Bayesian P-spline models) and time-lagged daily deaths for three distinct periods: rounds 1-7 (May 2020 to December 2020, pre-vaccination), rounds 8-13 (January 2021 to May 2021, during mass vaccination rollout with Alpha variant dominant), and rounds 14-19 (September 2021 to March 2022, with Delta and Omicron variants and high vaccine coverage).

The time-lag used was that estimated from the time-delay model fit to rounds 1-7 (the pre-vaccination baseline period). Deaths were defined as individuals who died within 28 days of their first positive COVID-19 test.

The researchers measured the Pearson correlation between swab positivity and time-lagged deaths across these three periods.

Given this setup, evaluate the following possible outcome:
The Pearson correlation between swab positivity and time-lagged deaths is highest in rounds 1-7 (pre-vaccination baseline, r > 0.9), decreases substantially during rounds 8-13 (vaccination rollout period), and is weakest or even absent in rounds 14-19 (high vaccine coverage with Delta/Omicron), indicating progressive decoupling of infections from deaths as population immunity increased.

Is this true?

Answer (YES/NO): NO